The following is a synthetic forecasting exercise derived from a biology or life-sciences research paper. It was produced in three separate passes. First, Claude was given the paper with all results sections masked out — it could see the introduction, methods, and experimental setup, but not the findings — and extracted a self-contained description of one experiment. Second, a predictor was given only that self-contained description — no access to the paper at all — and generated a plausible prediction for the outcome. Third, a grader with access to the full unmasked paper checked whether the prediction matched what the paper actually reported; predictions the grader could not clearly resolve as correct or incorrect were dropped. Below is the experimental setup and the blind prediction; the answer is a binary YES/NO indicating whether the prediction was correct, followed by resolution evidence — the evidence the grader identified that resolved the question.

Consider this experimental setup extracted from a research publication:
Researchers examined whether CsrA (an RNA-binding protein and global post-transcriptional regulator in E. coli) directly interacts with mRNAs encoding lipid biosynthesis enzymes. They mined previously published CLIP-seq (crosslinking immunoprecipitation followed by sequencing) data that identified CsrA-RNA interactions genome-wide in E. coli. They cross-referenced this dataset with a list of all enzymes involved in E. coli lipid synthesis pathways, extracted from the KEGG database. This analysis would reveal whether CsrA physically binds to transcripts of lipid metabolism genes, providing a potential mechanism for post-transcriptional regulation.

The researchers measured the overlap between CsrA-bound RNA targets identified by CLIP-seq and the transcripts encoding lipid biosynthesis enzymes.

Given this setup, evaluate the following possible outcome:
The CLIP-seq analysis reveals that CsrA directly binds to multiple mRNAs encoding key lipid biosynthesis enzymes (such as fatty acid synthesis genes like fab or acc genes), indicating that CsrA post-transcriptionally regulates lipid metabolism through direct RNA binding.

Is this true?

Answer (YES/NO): NO